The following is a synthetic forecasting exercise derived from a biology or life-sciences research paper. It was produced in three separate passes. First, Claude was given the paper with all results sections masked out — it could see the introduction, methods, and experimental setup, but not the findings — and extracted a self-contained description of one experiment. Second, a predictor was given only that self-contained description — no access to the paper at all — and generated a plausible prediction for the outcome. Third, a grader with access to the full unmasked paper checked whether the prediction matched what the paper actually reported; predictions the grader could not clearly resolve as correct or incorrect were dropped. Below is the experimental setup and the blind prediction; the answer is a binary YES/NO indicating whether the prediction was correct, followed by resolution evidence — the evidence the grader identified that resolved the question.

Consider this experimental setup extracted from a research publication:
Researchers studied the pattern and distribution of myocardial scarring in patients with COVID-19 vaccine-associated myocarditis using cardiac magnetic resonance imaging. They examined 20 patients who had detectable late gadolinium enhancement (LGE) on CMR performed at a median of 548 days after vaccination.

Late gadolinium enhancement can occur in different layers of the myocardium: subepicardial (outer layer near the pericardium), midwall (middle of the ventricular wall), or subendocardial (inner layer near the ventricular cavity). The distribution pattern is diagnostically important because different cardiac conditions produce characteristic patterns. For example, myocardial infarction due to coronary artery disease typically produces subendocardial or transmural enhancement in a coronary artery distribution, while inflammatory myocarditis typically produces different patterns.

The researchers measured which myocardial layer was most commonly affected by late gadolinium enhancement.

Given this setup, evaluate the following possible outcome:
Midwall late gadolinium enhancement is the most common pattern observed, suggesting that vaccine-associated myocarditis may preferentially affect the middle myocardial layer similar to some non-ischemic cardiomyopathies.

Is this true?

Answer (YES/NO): NO